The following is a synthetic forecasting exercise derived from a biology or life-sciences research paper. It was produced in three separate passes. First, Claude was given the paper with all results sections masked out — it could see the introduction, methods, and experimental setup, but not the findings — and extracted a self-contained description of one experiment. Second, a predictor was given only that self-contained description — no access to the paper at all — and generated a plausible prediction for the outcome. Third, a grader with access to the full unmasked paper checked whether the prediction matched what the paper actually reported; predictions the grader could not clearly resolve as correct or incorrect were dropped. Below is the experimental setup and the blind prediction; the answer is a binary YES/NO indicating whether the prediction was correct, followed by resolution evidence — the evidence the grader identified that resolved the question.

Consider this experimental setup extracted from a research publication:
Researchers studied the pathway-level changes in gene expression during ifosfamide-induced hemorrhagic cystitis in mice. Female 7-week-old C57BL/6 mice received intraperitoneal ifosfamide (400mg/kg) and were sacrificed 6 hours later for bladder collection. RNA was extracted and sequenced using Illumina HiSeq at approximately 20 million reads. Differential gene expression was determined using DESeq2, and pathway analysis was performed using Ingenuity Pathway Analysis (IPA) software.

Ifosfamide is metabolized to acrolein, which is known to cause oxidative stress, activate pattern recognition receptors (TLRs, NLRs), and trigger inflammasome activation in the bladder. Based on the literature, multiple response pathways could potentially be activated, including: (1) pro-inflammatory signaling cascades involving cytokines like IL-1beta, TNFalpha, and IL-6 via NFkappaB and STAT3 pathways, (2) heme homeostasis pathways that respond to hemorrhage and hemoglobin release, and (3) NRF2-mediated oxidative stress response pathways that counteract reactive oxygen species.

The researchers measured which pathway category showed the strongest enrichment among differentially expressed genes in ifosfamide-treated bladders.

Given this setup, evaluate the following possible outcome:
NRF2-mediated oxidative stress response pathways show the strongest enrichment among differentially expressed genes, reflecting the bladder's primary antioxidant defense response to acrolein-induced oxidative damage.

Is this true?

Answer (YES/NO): NO